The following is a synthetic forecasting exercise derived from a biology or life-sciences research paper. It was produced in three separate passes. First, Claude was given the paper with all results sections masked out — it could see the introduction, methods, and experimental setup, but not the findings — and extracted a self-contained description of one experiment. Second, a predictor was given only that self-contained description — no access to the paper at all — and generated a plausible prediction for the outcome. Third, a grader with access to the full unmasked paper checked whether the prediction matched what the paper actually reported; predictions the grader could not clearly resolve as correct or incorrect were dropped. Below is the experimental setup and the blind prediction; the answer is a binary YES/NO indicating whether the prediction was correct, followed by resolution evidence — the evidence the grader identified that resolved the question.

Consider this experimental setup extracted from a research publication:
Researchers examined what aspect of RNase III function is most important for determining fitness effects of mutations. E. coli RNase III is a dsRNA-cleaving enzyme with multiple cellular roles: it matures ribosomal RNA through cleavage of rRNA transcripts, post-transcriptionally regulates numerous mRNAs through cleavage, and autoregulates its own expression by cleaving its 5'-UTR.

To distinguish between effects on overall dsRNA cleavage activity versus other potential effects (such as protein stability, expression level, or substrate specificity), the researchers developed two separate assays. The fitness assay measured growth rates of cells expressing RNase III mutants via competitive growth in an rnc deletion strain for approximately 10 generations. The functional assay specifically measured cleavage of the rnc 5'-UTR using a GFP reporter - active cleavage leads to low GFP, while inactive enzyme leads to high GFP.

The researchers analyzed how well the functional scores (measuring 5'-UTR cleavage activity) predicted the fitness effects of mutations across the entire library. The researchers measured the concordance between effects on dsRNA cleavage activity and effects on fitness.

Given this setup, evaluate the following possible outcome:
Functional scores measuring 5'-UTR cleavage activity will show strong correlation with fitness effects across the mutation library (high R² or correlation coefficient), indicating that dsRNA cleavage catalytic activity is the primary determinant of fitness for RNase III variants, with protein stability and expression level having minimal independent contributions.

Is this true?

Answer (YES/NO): YES